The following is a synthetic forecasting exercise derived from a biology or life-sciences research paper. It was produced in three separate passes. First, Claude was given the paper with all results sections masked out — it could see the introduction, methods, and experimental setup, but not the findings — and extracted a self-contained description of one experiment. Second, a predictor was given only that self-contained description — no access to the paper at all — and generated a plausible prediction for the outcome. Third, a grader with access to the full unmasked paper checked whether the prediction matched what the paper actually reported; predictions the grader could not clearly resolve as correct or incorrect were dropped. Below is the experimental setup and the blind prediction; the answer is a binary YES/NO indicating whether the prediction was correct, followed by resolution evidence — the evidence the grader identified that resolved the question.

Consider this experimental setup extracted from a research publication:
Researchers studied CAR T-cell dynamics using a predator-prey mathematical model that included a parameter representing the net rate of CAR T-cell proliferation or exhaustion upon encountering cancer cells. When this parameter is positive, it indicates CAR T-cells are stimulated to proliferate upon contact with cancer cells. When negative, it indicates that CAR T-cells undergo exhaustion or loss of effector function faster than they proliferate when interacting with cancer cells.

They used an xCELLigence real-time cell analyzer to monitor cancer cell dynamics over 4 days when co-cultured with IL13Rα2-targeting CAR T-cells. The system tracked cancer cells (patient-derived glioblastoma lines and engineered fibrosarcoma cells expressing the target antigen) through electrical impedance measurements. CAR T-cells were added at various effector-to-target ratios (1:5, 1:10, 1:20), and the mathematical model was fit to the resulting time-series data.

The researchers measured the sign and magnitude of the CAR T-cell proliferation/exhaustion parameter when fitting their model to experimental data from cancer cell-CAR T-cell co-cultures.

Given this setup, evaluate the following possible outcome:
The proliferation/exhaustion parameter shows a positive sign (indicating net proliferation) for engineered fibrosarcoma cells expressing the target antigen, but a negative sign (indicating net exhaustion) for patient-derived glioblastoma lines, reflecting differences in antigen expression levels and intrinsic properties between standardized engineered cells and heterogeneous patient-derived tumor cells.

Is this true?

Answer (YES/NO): NO